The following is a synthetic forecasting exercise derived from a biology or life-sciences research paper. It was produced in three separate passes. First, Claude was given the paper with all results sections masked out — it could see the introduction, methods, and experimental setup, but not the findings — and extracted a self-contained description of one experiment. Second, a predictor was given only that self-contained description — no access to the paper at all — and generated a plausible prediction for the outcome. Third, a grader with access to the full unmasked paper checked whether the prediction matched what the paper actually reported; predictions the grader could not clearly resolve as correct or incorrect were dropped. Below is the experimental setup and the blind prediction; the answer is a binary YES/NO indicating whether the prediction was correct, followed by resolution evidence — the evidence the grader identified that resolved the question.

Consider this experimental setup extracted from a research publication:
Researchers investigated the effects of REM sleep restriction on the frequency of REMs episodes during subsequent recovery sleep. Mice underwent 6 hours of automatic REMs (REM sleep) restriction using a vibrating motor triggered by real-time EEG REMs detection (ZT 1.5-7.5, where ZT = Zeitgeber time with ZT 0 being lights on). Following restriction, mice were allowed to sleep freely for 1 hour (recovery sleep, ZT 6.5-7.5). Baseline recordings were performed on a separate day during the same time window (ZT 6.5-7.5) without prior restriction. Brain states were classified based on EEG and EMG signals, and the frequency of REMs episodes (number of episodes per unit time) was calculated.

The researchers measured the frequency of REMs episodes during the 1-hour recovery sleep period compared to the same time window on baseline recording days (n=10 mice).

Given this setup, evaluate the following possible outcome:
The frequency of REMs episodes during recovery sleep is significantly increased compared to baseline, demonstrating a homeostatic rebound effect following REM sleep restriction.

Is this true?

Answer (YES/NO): YES